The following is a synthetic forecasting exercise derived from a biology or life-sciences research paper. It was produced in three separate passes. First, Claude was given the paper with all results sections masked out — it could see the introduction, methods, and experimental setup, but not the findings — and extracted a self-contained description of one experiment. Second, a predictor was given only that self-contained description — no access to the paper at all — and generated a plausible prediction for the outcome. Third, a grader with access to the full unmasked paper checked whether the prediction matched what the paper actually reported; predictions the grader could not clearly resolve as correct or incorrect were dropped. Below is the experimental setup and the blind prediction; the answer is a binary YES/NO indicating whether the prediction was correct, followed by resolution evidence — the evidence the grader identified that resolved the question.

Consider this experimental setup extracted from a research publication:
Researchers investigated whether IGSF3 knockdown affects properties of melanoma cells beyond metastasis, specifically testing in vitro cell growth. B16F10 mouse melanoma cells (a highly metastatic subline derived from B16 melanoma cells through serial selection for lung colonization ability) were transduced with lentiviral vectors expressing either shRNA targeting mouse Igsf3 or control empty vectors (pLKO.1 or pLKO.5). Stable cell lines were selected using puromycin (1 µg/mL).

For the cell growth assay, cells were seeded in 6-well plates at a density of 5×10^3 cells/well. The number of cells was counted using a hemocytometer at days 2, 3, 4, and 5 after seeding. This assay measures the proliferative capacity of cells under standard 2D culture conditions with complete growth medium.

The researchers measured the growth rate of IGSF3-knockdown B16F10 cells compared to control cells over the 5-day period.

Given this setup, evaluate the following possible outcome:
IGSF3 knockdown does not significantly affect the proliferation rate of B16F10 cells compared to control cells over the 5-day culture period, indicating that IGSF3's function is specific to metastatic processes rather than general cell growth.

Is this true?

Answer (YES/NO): YES